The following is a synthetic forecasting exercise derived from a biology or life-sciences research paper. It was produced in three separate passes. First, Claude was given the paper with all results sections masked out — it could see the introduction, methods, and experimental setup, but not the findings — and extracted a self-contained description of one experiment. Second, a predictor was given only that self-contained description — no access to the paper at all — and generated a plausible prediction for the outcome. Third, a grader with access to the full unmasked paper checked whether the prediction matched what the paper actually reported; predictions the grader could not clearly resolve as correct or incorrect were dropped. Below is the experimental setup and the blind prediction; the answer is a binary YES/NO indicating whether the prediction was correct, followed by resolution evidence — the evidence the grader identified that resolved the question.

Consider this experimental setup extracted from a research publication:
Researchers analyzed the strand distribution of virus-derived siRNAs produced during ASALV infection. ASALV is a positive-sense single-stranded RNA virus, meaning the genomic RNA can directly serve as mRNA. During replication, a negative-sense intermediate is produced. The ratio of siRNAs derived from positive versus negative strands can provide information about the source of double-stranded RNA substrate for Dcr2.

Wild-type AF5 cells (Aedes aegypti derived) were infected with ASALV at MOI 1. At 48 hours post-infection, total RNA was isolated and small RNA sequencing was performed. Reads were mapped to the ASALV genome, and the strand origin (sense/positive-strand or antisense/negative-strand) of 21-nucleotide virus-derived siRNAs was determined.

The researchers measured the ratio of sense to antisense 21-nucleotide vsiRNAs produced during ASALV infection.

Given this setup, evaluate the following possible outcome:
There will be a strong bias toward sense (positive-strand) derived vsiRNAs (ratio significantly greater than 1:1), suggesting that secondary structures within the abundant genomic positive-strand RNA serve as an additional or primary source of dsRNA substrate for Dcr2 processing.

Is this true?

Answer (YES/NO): NO